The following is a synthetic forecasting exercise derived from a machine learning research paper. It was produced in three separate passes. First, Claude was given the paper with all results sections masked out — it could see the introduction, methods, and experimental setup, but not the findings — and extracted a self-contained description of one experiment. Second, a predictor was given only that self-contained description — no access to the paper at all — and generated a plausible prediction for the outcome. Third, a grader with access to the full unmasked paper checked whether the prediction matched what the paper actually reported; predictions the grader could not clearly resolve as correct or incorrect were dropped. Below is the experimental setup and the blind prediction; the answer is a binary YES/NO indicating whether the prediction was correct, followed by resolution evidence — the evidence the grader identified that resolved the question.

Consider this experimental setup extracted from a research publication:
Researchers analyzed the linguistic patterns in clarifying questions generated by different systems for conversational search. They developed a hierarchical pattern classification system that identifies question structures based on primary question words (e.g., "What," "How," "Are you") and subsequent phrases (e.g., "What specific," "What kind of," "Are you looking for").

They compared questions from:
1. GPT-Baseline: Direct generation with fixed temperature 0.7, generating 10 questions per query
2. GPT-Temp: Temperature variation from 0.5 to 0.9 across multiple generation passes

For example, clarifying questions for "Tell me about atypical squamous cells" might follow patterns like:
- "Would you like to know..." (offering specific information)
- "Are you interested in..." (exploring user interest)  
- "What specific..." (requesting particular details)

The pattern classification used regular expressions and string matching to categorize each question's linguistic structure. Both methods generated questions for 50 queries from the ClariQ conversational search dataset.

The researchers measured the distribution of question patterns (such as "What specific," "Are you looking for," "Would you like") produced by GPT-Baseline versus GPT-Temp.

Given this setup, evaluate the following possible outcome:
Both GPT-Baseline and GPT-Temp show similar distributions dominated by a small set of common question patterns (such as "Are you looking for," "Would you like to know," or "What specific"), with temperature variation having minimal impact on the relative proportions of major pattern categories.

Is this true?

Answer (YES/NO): NO